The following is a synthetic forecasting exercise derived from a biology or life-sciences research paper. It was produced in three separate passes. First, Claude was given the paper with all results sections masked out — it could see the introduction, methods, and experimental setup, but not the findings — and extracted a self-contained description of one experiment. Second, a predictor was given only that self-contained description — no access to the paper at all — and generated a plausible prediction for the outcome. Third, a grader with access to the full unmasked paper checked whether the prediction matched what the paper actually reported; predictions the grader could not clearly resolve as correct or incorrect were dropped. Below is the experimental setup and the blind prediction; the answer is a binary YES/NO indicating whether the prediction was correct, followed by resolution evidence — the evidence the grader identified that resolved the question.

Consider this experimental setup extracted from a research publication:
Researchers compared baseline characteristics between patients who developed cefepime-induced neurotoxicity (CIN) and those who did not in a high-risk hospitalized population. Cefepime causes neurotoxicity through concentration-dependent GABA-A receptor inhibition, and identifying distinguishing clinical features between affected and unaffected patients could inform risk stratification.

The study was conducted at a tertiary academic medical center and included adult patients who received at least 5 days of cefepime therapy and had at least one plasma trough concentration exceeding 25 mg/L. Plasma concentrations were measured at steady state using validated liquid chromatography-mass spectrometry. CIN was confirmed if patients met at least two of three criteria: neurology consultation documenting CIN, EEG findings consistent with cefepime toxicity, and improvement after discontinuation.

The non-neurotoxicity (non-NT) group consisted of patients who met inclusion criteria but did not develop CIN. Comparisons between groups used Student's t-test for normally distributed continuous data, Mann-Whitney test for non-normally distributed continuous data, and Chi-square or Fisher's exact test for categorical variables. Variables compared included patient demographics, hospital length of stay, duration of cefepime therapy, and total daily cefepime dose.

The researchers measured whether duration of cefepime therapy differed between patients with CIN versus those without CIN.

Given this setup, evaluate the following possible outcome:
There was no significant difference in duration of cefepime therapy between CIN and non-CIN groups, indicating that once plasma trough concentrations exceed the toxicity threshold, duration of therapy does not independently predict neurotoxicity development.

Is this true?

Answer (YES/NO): YES